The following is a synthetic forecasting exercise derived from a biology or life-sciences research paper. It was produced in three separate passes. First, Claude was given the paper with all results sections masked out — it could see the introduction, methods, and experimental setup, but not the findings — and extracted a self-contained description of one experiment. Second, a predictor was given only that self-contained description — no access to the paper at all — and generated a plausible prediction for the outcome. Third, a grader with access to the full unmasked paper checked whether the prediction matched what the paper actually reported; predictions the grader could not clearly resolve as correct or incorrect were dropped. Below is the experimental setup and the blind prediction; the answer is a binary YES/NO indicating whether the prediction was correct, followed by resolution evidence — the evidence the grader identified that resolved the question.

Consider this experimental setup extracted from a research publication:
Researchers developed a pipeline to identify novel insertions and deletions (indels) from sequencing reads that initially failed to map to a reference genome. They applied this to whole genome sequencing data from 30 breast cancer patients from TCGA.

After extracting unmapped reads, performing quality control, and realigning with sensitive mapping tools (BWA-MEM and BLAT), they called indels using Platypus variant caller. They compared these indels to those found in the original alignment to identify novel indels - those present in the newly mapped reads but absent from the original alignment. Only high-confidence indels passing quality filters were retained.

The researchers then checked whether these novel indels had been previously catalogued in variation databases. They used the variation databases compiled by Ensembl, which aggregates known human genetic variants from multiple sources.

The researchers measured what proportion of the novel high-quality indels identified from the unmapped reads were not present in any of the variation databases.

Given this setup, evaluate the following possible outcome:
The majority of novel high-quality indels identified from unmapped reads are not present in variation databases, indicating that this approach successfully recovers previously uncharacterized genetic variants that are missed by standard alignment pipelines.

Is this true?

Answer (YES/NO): NO